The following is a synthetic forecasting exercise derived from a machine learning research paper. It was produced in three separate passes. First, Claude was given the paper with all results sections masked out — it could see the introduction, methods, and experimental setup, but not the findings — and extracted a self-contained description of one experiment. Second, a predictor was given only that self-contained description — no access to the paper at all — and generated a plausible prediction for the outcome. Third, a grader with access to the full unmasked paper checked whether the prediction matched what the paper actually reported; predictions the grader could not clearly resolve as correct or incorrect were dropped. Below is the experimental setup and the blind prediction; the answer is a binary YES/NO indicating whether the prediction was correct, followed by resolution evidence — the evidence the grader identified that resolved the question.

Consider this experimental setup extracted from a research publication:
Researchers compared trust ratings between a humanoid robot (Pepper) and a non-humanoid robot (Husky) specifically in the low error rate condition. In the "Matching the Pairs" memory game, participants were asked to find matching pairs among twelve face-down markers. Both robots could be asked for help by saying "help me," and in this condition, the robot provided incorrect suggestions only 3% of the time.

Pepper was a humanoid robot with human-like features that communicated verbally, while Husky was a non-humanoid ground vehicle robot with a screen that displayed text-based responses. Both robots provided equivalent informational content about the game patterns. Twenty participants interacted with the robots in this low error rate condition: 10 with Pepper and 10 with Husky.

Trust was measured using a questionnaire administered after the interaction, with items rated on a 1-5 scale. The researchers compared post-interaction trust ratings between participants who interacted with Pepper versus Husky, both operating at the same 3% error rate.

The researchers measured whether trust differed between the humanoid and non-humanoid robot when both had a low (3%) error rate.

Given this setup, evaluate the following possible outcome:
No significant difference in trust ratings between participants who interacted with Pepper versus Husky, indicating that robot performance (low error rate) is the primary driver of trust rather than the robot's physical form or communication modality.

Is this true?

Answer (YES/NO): NO